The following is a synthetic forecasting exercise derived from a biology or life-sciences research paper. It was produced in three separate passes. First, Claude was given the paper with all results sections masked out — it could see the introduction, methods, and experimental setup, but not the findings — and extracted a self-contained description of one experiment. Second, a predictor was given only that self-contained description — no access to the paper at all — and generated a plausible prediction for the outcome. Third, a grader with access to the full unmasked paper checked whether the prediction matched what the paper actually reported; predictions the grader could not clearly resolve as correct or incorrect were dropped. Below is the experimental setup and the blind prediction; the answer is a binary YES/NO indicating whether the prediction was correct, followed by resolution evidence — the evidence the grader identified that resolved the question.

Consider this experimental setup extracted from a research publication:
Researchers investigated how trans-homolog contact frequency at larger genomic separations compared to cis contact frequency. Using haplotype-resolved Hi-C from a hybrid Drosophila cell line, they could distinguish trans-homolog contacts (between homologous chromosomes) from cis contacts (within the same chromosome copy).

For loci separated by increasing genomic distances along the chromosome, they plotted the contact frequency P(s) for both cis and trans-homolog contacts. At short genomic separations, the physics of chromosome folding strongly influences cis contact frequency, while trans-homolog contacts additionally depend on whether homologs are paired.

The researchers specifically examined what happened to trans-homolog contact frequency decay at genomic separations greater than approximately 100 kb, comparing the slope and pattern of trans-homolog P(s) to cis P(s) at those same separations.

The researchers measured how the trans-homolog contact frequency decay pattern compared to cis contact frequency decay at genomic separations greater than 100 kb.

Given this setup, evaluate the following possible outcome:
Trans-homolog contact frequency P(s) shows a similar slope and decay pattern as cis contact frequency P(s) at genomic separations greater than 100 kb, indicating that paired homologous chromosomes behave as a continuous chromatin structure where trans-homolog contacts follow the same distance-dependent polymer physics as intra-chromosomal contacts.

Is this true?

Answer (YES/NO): YES